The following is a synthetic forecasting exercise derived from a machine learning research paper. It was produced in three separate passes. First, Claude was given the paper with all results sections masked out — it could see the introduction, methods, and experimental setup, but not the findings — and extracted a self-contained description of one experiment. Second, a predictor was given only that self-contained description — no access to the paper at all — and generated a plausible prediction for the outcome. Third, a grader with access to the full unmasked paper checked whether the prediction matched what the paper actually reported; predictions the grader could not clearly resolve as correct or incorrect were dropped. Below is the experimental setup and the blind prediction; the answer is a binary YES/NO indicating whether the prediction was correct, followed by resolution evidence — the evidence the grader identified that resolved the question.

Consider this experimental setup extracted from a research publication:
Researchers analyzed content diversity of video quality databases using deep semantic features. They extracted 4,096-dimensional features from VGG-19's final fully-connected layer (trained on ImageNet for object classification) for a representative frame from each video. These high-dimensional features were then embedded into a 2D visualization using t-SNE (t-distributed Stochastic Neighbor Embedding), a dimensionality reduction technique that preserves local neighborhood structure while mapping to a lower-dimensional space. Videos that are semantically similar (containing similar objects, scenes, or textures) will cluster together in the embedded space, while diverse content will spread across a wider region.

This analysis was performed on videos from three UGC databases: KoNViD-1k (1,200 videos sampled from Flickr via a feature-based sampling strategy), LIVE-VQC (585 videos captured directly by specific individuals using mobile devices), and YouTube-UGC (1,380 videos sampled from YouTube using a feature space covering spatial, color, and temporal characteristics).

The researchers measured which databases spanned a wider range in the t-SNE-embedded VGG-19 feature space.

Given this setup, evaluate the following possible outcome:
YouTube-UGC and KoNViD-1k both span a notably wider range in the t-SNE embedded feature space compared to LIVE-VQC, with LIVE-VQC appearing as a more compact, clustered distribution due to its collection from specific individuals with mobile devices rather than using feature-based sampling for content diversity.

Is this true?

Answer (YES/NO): YES